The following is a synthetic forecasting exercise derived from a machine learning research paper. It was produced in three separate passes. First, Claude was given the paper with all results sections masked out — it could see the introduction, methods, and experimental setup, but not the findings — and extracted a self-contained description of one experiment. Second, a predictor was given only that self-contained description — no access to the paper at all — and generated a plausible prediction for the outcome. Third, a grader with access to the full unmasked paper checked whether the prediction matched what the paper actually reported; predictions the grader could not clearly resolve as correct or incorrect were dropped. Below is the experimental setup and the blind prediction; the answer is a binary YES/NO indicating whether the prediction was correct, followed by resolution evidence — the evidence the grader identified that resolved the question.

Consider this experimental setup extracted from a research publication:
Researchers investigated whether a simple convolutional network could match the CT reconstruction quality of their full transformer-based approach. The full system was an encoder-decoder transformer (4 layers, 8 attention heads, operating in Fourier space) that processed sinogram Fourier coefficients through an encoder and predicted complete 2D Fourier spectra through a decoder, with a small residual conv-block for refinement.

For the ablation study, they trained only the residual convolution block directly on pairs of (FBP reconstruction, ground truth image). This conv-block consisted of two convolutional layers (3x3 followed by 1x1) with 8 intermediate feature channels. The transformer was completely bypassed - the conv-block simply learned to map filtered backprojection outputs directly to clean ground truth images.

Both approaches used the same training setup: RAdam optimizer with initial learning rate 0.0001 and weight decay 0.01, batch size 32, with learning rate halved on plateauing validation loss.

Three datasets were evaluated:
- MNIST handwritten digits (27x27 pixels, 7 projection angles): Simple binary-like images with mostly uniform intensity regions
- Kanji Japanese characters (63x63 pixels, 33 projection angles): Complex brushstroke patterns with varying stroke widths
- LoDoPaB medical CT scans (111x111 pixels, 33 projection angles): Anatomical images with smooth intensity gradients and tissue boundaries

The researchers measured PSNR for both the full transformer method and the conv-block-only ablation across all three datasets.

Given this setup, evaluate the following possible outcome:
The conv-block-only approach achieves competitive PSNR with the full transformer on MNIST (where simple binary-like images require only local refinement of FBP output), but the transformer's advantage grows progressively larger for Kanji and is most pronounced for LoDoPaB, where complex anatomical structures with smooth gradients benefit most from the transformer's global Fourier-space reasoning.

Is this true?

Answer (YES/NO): NO